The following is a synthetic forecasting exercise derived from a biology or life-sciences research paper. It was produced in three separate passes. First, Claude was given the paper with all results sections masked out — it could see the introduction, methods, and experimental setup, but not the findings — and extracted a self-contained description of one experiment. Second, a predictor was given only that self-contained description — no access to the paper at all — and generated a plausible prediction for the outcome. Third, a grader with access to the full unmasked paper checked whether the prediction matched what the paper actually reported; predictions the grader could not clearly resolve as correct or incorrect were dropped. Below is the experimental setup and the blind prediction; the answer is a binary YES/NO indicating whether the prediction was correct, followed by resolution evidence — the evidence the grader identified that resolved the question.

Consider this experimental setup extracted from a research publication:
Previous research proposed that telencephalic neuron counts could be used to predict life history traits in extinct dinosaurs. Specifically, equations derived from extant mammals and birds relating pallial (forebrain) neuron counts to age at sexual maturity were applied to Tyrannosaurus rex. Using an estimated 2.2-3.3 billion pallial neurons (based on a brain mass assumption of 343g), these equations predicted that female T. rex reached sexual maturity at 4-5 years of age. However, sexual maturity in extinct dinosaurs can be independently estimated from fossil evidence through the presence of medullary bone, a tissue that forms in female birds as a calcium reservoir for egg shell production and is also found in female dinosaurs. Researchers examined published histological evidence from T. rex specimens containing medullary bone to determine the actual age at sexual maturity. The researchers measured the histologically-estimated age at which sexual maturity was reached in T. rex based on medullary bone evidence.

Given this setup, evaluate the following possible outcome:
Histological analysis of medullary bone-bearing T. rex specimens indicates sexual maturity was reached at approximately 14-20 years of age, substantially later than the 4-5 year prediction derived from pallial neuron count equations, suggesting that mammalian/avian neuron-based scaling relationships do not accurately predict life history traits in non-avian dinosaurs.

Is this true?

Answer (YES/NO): YES